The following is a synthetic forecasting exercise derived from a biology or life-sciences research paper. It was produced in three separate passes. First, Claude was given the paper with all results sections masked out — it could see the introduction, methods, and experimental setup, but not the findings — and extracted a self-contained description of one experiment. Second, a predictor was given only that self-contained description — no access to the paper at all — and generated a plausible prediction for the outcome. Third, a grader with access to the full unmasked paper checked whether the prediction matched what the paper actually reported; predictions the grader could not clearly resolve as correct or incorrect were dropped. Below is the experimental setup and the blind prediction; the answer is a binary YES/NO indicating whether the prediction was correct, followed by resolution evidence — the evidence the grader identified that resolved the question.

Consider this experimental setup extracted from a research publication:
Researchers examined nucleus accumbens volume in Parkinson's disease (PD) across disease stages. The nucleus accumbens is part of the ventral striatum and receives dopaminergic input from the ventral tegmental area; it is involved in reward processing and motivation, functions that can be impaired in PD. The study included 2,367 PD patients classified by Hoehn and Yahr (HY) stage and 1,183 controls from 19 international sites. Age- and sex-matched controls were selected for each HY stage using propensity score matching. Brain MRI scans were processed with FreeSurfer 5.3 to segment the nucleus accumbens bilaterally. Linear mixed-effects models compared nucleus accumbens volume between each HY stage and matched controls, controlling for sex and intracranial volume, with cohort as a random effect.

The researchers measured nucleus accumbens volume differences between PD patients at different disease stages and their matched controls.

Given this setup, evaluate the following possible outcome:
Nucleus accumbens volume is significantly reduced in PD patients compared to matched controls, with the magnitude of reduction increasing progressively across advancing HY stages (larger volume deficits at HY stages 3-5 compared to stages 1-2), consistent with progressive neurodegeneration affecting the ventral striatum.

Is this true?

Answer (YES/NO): NO